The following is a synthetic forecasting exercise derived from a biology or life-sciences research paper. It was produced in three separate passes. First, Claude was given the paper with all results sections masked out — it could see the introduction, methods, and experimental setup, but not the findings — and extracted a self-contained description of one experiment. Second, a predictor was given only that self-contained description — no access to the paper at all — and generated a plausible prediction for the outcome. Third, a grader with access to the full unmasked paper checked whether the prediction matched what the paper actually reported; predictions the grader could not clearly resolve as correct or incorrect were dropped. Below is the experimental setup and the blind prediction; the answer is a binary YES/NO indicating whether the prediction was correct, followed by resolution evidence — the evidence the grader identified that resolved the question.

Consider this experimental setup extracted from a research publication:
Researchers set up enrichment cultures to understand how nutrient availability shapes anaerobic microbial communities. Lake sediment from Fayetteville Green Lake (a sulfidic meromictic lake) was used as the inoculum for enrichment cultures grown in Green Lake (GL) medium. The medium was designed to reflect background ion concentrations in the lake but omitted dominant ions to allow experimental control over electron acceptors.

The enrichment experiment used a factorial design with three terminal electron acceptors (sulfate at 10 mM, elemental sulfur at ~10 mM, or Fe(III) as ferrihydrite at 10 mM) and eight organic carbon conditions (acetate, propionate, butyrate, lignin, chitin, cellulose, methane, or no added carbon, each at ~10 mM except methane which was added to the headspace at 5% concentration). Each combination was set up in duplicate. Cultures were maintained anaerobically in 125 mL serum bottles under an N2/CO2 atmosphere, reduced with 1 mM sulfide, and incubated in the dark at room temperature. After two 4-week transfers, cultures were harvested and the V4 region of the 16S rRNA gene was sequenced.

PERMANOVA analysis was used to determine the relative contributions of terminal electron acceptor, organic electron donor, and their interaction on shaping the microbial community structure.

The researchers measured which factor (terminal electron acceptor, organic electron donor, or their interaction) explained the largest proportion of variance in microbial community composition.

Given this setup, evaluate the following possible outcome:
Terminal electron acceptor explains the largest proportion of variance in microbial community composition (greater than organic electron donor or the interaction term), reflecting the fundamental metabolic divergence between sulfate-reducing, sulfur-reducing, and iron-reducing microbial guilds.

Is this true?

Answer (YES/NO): NO